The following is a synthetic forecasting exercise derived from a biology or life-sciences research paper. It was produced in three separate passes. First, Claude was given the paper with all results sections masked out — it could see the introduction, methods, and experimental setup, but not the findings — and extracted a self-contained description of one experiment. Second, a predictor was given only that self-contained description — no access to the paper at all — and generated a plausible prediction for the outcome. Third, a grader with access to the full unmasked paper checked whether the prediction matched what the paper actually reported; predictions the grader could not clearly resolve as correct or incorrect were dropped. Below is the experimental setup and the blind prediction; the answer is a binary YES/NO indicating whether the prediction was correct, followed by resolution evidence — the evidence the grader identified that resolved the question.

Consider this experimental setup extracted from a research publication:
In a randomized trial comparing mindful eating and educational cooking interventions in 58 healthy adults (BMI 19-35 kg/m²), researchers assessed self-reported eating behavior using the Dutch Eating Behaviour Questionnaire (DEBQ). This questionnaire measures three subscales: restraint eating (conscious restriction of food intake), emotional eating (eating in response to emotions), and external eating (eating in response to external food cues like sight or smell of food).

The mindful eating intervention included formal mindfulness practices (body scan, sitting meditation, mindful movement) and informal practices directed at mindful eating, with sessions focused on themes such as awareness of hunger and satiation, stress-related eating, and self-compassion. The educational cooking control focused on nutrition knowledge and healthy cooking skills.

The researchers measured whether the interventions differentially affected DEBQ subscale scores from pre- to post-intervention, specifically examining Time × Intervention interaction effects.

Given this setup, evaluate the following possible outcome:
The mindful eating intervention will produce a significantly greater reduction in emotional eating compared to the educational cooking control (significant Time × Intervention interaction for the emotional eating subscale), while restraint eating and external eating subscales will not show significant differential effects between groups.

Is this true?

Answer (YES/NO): NO